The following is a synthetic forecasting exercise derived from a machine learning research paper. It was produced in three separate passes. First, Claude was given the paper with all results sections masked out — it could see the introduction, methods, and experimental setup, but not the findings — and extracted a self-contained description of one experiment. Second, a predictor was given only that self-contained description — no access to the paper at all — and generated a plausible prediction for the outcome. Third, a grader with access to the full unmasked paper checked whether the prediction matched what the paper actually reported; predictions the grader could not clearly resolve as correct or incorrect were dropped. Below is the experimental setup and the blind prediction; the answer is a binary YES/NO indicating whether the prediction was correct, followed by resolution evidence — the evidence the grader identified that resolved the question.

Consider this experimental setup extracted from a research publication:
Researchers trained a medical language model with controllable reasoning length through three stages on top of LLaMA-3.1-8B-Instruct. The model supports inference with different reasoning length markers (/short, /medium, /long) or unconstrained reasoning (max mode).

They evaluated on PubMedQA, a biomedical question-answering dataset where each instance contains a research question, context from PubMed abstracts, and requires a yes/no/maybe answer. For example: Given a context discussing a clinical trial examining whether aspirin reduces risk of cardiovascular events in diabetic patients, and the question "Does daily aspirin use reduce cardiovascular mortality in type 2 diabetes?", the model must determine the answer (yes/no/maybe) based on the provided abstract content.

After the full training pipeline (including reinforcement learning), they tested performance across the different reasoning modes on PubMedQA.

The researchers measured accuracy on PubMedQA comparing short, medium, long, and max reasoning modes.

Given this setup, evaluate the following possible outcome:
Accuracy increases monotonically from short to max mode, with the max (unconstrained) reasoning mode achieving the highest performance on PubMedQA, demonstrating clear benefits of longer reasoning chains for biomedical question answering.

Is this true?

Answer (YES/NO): NO